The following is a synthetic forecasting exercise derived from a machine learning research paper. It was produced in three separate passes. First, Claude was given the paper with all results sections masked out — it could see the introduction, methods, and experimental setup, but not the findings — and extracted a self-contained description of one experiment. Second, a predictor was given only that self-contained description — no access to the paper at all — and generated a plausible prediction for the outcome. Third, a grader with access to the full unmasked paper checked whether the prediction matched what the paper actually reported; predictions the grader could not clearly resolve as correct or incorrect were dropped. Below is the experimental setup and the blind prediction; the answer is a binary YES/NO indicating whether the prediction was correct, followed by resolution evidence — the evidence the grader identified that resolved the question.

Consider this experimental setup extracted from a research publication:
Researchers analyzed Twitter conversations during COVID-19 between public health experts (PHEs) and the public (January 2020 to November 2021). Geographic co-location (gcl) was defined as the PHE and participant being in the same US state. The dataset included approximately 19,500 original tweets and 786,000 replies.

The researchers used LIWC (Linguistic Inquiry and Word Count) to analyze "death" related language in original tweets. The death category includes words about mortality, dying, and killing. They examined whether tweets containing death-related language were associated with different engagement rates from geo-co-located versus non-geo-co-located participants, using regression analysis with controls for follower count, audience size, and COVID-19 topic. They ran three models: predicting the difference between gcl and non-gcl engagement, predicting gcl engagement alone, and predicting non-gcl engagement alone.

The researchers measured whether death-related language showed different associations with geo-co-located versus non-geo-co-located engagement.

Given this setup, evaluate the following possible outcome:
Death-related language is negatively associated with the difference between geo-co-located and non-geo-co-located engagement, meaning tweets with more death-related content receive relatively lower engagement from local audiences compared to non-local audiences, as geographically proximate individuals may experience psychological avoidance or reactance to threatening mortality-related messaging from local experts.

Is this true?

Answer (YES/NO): NO